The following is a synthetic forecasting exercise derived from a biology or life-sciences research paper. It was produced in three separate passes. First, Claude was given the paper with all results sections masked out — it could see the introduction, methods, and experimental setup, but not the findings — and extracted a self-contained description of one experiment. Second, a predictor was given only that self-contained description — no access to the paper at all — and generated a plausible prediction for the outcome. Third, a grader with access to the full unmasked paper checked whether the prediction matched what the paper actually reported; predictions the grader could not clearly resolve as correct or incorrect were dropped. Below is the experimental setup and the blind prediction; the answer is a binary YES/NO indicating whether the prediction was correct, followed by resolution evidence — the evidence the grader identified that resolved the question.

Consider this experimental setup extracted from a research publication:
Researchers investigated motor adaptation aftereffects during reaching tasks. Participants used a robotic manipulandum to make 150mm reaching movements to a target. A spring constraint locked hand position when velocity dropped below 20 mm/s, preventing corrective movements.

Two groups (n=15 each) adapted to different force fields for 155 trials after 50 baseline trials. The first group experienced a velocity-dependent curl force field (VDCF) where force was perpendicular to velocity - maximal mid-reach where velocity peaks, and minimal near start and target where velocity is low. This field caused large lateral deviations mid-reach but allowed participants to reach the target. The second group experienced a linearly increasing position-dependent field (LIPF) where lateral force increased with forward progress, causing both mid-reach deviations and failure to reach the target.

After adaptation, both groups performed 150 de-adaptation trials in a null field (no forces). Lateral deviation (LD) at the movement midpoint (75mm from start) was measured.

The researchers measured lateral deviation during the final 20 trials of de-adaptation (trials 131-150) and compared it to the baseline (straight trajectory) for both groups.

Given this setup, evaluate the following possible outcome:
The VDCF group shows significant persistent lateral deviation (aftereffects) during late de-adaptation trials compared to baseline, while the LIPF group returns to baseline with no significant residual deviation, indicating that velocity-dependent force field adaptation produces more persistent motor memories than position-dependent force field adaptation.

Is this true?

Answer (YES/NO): NO